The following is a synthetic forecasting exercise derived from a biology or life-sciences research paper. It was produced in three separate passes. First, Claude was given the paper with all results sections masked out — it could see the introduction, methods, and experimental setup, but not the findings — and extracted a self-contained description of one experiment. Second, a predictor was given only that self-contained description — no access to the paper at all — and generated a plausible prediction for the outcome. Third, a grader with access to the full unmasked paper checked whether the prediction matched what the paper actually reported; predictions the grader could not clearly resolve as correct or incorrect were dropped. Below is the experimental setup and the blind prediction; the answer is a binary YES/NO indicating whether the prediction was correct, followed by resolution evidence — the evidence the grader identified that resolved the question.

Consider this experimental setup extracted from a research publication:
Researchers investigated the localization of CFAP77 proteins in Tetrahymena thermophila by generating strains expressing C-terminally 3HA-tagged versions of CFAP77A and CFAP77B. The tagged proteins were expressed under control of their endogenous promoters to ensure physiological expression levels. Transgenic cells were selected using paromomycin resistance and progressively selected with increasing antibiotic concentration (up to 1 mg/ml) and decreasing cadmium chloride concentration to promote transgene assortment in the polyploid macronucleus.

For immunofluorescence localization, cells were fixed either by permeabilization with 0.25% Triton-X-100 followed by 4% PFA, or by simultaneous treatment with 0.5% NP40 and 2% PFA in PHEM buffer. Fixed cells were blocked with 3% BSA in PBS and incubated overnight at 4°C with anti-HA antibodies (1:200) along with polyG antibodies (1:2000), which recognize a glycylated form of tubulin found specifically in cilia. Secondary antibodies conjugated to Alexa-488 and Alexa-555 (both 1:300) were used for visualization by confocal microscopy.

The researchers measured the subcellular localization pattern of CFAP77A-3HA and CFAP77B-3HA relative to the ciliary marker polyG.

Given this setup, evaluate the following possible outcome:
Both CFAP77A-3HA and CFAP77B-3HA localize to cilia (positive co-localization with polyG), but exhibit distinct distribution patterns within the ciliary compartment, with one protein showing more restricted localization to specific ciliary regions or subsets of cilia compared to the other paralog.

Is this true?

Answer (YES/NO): YES